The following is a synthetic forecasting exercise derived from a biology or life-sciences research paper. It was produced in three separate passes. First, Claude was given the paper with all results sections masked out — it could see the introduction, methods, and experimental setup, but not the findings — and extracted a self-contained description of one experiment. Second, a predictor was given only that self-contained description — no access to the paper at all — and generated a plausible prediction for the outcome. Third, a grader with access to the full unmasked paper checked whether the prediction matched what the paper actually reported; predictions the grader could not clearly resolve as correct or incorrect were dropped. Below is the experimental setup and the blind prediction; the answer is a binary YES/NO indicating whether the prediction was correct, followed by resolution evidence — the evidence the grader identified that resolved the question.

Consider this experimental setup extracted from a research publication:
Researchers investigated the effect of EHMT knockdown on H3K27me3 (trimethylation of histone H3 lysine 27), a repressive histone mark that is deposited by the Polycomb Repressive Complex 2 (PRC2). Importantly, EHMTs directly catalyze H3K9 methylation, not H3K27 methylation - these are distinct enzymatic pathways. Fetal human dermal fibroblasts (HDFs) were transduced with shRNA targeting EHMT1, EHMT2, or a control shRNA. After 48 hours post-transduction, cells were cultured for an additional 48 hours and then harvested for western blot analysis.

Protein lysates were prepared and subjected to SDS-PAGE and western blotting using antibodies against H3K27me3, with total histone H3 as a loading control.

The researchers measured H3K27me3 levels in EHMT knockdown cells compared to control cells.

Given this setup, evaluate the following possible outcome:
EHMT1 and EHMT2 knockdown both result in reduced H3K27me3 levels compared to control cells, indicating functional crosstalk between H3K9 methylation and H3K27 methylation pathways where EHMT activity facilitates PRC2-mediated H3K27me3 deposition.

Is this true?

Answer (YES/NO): YES